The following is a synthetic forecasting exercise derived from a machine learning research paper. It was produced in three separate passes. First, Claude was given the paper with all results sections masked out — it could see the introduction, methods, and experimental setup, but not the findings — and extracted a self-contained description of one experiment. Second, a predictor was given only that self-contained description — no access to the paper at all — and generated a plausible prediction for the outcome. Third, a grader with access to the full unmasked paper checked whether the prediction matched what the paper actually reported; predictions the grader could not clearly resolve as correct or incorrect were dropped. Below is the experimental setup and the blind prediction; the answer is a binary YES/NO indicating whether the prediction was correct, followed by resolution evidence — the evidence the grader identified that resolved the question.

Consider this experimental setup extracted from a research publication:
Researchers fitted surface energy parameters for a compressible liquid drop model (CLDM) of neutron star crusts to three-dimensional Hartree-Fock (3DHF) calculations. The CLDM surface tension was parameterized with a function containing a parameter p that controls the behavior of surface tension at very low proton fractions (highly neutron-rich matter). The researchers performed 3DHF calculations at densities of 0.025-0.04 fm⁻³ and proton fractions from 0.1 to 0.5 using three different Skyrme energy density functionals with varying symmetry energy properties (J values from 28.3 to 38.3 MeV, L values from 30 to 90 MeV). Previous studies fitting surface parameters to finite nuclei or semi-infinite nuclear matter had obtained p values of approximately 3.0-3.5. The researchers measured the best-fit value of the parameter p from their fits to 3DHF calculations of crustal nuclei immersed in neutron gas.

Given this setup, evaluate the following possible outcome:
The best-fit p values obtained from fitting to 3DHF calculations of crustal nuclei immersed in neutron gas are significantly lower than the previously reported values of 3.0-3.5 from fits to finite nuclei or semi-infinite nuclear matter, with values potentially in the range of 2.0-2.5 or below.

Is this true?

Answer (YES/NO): NO